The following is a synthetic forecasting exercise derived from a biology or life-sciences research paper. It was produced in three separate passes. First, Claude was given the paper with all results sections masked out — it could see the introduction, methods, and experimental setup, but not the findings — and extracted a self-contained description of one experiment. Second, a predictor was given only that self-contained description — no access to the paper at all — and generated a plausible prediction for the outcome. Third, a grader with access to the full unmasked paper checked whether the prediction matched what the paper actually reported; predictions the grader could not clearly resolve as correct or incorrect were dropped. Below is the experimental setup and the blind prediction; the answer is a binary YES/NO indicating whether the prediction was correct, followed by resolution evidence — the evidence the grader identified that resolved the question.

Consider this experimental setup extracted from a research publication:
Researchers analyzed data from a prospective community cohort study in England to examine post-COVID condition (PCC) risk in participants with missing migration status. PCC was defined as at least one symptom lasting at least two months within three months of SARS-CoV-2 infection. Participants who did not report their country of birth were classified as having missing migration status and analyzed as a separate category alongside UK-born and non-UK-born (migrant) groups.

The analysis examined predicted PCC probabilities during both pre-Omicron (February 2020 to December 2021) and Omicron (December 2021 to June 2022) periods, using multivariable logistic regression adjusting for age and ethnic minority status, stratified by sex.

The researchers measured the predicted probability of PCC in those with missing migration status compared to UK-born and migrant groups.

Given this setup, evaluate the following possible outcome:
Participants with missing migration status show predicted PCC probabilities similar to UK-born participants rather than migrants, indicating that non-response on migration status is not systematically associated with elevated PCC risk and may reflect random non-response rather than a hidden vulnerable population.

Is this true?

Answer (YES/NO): NO